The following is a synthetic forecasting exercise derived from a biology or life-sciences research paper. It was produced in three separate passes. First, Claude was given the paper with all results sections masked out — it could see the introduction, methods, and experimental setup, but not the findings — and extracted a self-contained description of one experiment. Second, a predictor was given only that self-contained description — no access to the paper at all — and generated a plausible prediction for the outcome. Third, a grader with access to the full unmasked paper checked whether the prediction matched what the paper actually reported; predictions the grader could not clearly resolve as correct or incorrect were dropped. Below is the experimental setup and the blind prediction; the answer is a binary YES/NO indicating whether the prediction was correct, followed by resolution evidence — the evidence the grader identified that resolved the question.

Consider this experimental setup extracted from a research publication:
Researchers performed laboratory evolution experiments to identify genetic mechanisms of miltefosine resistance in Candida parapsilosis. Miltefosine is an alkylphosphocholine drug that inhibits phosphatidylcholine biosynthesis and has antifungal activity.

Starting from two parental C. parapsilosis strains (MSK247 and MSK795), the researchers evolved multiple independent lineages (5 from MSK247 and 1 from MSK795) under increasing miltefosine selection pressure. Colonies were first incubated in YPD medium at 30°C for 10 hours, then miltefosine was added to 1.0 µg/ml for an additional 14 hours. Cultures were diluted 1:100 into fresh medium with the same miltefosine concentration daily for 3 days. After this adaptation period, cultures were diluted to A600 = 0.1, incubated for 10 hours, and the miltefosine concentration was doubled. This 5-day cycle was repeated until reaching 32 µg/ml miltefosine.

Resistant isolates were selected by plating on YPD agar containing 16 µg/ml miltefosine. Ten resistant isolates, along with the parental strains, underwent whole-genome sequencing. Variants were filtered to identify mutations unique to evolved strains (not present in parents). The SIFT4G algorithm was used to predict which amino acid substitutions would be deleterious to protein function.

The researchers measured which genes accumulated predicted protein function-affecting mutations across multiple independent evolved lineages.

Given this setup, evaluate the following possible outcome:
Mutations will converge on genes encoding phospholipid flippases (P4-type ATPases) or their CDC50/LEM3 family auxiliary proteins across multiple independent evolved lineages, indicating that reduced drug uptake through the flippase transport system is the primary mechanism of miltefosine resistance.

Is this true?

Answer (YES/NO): YES